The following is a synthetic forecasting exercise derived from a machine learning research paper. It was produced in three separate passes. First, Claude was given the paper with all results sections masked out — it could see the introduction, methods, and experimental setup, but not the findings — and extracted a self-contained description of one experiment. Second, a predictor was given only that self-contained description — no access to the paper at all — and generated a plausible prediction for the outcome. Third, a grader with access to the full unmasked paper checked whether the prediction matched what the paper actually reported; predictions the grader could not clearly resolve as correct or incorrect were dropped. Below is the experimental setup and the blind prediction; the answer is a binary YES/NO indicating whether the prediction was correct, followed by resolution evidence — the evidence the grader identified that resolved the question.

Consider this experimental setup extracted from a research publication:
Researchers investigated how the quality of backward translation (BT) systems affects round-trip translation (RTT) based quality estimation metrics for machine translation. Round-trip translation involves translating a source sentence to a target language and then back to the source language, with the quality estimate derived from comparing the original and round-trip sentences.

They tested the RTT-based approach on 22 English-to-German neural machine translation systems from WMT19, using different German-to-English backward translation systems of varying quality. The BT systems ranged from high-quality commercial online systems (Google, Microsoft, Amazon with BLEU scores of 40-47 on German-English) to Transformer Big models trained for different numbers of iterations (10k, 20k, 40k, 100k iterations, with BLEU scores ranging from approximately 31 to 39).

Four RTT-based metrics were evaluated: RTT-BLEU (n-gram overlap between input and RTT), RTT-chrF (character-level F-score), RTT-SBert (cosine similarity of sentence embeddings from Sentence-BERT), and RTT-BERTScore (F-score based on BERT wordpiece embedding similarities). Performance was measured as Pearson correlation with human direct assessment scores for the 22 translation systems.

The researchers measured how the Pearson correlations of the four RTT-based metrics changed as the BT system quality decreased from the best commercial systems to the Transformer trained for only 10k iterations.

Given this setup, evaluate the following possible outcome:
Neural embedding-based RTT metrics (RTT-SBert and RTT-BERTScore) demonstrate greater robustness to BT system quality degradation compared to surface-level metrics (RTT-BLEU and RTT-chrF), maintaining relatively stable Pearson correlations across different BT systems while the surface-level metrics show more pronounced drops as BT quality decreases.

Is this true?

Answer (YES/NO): YES